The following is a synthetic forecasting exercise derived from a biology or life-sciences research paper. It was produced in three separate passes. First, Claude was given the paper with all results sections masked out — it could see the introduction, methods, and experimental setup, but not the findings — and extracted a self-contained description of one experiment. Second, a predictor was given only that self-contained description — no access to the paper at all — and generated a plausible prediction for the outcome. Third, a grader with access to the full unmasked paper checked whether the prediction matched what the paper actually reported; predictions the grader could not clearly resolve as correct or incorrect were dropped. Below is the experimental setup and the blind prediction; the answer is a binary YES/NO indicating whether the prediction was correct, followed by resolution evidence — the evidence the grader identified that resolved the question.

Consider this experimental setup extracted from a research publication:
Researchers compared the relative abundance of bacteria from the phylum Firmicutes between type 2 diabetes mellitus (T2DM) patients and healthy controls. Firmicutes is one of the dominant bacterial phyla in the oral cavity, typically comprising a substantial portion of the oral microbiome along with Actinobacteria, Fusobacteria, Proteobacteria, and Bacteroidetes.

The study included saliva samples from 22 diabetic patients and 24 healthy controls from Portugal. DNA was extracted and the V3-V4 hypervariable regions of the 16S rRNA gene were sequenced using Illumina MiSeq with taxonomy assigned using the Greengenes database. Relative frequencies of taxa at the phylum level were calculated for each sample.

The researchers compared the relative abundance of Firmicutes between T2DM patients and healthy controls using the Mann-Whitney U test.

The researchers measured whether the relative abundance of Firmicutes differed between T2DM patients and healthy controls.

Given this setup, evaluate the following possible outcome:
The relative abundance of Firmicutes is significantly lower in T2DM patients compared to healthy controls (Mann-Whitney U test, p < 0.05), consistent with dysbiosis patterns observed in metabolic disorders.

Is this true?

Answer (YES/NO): NO